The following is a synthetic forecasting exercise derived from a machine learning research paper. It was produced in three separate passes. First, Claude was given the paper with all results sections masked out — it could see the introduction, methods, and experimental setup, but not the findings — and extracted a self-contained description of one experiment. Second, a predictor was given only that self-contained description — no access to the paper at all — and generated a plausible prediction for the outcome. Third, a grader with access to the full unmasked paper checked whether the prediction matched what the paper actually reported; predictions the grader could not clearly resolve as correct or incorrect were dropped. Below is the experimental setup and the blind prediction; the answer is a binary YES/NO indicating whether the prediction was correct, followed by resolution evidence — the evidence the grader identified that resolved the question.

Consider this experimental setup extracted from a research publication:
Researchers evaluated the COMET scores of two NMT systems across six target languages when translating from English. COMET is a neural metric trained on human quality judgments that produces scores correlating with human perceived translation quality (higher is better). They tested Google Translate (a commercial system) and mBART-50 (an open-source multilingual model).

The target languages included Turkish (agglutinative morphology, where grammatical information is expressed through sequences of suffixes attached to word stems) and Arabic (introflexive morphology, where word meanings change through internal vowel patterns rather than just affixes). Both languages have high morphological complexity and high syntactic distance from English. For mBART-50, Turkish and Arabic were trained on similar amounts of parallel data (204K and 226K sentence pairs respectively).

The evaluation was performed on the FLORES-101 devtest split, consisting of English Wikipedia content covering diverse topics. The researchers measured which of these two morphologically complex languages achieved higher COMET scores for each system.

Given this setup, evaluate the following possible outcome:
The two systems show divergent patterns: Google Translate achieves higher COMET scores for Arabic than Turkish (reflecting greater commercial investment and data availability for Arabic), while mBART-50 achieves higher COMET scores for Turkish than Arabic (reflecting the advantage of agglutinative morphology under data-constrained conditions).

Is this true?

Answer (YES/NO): NO